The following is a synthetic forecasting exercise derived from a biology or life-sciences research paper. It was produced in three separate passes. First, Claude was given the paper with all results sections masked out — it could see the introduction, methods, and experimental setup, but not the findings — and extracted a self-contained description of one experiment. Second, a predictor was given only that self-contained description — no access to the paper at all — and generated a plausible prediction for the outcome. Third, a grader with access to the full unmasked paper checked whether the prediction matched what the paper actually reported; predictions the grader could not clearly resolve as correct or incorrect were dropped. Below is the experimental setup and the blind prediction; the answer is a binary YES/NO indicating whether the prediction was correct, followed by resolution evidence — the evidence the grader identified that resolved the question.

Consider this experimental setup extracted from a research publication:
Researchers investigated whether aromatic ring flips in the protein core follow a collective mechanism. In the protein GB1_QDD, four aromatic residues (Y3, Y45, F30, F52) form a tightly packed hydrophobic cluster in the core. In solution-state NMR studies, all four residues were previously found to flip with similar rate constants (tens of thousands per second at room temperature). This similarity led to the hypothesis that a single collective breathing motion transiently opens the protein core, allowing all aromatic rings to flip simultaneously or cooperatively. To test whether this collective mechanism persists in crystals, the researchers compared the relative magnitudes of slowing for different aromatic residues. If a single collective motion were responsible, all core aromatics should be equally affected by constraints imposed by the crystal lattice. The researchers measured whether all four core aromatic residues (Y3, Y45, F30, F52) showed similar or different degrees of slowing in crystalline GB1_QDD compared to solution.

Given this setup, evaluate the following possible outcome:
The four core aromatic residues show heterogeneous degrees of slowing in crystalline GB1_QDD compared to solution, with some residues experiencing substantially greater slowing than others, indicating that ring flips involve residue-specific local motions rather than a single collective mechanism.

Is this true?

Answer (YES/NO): YES